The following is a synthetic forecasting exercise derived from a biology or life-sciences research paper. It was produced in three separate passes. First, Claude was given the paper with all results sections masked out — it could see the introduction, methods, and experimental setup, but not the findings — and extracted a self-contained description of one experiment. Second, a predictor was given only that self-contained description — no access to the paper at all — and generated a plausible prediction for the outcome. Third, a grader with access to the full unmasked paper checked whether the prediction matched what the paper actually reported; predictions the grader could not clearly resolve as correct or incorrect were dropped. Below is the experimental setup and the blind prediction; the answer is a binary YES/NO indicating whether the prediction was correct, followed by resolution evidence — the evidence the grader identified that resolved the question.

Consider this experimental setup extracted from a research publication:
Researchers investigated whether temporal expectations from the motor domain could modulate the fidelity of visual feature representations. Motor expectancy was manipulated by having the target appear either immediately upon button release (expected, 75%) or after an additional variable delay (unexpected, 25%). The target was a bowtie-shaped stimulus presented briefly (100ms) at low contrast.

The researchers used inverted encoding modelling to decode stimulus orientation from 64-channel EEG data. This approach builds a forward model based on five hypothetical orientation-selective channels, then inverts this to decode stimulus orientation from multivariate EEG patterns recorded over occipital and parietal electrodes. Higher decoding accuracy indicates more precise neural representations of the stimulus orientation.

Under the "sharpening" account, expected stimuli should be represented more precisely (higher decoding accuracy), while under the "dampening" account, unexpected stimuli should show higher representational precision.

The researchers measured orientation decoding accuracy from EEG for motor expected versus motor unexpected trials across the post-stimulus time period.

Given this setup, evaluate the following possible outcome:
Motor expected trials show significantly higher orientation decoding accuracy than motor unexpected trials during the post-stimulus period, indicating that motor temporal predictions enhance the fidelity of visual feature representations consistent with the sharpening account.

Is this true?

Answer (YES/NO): NO